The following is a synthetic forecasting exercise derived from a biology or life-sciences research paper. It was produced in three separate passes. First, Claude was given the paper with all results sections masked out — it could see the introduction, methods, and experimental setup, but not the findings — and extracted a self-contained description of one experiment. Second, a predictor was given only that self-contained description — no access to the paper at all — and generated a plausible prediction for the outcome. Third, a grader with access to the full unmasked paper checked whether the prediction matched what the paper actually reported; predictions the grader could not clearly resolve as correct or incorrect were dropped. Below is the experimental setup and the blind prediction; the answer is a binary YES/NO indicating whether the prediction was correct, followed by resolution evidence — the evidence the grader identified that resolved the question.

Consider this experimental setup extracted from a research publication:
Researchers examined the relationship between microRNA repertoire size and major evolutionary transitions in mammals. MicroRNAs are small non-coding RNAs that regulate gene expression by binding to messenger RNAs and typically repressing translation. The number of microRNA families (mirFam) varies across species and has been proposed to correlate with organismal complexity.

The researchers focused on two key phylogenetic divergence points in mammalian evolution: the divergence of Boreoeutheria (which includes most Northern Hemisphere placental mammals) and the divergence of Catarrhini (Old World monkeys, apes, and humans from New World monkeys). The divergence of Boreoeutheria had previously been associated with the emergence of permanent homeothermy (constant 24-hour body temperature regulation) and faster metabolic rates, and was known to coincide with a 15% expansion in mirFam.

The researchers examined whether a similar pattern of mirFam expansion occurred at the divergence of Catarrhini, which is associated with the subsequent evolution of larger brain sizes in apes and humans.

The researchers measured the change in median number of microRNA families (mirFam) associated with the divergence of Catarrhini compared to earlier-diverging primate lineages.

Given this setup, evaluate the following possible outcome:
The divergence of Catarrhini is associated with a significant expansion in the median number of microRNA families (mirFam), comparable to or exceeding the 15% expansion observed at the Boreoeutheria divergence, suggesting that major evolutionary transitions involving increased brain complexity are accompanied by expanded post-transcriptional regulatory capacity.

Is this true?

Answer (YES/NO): YES